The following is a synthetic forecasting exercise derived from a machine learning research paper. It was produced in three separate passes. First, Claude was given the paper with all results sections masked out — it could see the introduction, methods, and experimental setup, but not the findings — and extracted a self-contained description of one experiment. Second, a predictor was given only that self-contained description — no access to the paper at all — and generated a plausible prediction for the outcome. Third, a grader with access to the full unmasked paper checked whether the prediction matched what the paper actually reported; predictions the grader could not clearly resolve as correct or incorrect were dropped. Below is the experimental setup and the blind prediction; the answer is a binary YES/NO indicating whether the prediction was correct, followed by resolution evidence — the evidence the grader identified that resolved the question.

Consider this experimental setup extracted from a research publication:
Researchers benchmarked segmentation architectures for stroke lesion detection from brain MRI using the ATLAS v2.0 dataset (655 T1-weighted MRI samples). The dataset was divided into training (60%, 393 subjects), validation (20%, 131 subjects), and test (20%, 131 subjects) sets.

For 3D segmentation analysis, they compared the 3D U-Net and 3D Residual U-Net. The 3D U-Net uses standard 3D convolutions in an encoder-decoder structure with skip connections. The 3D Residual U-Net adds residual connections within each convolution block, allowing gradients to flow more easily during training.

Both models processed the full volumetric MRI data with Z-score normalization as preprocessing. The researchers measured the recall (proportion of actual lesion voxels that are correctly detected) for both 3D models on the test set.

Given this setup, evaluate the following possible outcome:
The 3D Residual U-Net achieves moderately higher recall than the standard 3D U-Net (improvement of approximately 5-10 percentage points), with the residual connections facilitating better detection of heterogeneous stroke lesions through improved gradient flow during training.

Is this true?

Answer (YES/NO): YES